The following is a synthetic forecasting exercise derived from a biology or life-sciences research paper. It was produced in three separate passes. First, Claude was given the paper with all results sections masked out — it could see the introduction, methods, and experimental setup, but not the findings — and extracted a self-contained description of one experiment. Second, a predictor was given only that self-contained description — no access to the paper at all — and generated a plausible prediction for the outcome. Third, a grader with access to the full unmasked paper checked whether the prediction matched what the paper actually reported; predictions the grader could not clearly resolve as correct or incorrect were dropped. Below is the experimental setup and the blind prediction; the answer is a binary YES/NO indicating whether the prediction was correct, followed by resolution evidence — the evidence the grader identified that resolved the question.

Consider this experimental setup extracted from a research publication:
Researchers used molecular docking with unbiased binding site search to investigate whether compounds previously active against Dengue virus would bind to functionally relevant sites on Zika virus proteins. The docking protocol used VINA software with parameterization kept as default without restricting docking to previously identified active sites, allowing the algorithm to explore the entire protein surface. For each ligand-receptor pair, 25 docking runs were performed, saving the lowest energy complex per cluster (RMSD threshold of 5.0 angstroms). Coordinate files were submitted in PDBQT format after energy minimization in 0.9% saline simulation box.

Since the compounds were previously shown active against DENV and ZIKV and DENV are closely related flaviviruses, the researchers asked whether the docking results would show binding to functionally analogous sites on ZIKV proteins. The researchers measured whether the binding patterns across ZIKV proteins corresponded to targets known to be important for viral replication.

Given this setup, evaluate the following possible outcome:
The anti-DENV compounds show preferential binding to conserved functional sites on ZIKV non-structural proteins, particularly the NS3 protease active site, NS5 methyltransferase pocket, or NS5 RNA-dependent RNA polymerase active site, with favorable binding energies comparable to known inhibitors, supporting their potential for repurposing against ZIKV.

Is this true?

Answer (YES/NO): YES